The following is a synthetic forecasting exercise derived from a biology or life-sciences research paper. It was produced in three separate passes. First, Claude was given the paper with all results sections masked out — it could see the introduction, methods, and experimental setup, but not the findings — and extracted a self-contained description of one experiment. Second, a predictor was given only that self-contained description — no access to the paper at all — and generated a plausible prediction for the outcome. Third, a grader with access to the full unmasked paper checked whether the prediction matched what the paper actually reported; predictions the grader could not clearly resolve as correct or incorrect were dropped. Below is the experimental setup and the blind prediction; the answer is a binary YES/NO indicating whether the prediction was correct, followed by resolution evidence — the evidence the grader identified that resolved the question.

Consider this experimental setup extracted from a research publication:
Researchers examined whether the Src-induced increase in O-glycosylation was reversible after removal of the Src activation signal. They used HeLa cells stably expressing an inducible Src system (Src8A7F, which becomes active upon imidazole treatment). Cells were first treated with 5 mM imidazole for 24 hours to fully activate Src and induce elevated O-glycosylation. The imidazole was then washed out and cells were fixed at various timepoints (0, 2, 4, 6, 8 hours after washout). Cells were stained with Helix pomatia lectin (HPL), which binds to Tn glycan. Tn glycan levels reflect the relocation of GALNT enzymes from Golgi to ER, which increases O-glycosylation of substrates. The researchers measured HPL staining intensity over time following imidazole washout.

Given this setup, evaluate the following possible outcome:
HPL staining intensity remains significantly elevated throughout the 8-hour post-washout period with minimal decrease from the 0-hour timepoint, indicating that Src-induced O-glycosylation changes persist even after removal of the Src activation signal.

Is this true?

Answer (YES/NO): NO